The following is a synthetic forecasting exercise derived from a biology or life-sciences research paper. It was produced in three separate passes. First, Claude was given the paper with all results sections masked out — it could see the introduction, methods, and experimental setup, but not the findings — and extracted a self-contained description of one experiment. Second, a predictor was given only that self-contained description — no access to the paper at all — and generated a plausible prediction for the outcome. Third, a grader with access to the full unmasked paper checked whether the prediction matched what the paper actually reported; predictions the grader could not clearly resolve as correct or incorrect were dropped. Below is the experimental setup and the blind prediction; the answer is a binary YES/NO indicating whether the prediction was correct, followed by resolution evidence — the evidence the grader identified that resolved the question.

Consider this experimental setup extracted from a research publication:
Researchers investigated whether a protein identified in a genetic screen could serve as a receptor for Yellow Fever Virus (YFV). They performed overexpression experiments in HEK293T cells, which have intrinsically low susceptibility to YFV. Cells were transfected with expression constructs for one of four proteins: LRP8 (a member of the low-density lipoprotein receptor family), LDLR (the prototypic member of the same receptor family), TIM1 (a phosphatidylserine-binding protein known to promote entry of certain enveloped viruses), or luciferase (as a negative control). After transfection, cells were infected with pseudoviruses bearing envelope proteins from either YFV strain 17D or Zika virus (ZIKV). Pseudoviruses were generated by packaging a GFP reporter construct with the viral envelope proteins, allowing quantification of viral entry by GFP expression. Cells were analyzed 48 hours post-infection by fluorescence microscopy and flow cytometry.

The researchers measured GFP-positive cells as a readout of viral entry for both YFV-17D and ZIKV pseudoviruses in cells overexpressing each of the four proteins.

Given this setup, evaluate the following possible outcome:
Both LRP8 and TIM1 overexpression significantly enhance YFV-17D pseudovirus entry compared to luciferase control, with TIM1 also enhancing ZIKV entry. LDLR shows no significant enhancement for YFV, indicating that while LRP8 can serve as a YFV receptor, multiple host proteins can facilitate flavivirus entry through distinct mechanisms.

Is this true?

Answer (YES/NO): NO